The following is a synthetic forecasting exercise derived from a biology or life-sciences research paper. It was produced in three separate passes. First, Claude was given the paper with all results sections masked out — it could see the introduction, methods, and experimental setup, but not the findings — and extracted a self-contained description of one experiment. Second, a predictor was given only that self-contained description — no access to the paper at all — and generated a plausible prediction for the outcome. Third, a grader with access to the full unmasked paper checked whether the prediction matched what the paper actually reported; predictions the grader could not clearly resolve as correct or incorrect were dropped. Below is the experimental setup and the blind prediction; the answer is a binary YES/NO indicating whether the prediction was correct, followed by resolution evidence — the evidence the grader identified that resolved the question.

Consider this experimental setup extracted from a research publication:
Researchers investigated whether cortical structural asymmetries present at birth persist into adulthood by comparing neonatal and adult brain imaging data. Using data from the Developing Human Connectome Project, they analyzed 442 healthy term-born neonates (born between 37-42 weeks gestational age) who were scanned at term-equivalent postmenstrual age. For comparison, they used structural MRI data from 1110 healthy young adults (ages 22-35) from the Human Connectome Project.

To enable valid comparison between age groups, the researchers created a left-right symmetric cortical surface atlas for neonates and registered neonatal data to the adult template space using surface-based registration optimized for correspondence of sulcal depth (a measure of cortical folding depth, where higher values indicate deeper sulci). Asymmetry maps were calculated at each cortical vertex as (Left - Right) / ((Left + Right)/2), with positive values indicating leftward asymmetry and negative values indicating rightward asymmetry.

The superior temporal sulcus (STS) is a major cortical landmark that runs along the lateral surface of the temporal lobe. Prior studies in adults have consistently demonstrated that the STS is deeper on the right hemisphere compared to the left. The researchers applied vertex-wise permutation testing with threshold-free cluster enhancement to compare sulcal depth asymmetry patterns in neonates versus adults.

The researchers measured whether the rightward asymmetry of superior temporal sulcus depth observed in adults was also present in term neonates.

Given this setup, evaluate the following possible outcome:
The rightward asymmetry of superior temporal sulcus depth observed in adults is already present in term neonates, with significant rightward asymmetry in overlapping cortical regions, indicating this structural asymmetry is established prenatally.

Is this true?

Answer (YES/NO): YES